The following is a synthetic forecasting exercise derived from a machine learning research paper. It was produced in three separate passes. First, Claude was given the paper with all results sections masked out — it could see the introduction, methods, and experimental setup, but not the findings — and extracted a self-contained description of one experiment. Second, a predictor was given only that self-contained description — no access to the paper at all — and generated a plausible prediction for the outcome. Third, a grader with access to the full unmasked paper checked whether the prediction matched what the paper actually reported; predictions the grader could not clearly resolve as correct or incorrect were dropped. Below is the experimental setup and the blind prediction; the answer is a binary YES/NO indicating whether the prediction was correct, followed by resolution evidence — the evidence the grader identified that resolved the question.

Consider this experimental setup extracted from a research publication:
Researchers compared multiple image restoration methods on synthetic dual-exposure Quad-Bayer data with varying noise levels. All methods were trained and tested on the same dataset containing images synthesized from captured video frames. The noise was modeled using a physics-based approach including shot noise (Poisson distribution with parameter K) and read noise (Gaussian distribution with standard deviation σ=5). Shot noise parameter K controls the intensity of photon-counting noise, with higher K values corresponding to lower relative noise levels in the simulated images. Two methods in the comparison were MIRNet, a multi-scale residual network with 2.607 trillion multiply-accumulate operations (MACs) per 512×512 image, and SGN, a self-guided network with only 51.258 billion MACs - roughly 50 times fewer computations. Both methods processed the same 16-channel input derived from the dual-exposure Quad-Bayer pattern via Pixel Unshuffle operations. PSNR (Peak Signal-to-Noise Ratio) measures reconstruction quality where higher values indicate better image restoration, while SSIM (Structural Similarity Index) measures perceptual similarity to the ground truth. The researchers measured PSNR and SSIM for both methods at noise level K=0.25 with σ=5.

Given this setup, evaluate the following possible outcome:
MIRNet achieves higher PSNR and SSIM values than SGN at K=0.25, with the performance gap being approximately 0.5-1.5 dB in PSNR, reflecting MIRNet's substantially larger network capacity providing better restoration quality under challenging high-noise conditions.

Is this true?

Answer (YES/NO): NO